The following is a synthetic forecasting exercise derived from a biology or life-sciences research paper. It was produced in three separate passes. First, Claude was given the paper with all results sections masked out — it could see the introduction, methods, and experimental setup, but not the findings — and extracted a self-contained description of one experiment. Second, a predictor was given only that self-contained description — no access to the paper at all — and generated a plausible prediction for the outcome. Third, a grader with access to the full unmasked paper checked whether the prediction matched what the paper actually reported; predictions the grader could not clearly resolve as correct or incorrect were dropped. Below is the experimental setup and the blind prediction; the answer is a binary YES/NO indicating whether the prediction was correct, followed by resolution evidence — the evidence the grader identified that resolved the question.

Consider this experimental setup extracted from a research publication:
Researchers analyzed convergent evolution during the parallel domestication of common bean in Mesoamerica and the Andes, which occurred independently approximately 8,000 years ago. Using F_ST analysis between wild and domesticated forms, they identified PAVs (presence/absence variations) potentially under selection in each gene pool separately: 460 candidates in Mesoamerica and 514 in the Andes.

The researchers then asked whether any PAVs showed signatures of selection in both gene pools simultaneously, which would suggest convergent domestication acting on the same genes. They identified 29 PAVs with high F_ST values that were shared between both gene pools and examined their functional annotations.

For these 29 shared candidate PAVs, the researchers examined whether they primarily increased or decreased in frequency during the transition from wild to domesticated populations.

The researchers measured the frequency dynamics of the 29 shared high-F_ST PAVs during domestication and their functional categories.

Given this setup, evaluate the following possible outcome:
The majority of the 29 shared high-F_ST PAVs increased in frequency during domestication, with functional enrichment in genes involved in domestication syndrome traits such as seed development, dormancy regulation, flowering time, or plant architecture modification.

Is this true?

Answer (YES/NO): NO